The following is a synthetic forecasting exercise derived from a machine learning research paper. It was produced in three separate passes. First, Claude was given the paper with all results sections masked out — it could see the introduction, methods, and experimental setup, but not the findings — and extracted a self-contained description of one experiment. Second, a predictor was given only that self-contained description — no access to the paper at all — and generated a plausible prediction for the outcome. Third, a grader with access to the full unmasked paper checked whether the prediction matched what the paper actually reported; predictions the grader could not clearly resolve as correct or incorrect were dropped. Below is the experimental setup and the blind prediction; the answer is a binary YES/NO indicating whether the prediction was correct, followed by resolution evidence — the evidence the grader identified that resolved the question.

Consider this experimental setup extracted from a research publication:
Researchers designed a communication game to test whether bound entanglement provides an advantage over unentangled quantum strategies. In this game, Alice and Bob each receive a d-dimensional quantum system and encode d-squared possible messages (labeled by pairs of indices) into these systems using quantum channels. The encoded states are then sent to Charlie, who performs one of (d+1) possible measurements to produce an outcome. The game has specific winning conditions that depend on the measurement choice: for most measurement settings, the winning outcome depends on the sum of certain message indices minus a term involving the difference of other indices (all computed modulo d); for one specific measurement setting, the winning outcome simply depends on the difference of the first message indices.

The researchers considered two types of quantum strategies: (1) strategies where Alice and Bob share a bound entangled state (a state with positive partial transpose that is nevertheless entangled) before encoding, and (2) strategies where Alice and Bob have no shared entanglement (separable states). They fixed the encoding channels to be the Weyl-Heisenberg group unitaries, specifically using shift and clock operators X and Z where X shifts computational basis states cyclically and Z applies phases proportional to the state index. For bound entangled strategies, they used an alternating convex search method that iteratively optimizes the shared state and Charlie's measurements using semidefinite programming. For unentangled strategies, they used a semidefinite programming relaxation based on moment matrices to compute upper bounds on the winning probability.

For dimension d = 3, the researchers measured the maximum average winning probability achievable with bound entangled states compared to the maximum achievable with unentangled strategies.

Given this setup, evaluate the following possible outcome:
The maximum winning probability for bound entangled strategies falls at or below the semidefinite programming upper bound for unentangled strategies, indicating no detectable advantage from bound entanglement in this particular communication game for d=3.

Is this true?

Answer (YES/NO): NO